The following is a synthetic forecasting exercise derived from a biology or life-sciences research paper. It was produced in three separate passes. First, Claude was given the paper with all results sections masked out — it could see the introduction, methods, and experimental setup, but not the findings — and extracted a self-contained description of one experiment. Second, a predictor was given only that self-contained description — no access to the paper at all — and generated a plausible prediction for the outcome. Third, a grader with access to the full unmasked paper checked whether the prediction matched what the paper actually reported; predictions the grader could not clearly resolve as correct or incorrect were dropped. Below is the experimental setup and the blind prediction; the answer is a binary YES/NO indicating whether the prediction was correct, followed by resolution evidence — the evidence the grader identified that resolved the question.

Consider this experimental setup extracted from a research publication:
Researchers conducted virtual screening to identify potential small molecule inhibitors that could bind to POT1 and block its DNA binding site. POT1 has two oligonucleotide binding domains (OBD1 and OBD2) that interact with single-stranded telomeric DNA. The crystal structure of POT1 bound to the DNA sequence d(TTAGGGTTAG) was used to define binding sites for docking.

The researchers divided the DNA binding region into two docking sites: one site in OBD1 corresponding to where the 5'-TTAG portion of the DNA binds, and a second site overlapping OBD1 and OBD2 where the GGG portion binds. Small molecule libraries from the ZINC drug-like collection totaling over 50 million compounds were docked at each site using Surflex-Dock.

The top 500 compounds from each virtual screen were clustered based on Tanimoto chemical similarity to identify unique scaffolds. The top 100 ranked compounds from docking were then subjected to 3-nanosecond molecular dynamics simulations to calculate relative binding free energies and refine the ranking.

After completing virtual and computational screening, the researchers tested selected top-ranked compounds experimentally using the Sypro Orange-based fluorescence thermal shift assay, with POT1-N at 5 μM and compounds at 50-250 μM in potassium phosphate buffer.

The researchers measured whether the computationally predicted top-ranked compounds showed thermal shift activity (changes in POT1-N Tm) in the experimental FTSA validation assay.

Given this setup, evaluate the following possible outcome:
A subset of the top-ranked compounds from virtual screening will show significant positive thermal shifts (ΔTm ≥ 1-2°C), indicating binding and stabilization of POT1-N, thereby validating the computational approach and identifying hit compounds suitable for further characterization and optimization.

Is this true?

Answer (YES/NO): NO